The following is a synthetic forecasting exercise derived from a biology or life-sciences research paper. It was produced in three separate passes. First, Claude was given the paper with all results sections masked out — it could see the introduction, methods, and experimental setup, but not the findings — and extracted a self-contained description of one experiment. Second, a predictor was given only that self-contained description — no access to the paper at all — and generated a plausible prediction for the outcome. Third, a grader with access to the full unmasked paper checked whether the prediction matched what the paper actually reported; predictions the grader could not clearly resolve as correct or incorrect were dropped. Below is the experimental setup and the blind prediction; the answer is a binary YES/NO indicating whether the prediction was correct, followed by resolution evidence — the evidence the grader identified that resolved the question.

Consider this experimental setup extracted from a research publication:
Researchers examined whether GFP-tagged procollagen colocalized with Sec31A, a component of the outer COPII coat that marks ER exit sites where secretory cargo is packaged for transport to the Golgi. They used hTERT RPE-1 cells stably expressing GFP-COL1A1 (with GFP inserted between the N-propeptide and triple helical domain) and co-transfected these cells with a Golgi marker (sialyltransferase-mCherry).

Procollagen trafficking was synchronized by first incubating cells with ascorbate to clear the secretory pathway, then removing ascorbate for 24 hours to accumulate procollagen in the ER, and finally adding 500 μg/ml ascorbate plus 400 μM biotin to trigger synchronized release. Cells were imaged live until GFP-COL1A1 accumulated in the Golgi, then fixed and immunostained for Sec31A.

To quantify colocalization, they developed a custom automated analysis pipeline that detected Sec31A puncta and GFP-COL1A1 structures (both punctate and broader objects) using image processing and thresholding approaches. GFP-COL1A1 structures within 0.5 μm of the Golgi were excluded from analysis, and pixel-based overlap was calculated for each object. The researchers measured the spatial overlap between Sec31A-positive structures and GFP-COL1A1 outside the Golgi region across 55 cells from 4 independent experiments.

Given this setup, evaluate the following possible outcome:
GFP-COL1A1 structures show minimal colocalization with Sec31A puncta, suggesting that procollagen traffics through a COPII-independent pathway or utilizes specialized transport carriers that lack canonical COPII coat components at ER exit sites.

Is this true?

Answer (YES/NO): NO